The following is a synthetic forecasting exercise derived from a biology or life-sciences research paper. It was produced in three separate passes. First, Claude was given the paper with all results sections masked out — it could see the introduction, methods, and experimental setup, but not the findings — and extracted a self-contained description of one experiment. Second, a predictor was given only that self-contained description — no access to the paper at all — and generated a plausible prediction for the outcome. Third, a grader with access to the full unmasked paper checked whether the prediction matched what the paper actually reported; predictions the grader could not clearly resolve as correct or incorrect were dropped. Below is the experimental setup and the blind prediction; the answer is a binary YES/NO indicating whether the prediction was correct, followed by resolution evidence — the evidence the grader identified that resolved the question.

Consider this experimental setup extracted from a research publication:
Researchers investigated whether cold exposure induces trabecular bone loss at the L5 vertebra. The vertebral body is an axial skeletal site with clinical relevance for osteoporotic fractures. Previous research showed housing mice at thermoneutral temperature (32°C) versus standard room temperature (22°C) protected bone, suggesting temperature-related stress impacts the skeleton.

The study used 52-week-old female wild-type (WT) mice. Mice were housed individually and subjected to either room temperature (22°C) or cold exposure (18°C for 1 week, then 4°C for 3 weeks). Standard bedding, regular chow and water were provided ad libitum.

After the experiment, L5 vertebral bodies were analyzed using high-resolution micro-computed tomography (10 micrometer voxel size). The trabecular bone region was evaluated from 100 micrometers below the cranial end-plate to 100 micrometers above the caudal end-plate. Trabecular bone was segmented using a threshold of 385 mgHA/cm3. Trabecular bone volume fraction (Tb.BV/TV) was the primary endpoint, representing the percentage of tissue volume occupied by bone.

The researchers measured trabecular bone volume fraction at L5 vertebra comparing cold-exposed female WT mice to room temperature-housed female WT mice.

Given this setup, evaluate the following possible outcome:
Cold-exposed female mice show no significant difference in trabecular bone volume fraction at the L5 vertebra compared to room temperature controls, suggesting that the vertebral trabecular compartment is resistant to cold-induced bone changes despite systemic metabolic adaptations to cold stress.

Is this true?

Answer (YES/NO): YES